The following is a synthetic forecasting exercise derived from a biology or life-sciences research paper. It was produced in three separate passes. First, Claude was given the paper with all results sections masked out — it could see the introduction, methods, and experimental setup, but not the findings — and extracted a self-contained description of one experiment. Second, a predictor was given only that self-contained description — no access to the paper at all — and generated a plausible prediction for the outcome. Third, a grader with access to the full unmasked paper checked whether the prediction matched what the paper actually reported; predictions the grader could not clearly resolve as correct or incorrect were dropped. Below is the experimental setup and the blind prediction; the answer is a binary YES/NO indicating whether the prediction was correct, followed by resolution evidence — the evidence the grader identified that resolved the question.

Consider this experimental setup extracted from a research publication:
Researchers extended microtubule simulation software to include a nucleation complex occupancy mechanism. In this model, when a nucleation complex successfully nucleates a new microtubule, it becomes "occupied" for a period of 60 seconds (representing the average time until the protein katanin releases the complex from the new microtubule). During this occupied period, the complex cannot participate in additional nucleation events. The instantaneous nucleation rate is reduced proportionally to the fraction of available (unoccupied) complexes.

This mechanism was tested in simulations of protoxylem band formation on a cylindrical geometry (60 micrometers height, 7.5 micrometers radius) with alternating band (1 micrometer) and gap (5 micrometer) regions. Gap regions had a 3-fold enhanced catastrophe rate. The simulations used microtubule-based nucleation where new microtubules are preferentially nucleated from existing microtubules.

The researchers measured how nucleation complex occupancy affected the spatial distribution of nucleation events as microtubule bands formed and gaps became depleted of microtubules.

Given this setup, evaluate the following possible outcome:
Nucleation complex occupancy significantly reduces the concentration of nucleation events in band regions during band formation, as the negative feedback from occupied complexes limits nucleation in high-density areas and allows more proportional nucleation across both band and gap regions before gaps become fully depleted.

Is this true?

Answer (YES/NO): NO